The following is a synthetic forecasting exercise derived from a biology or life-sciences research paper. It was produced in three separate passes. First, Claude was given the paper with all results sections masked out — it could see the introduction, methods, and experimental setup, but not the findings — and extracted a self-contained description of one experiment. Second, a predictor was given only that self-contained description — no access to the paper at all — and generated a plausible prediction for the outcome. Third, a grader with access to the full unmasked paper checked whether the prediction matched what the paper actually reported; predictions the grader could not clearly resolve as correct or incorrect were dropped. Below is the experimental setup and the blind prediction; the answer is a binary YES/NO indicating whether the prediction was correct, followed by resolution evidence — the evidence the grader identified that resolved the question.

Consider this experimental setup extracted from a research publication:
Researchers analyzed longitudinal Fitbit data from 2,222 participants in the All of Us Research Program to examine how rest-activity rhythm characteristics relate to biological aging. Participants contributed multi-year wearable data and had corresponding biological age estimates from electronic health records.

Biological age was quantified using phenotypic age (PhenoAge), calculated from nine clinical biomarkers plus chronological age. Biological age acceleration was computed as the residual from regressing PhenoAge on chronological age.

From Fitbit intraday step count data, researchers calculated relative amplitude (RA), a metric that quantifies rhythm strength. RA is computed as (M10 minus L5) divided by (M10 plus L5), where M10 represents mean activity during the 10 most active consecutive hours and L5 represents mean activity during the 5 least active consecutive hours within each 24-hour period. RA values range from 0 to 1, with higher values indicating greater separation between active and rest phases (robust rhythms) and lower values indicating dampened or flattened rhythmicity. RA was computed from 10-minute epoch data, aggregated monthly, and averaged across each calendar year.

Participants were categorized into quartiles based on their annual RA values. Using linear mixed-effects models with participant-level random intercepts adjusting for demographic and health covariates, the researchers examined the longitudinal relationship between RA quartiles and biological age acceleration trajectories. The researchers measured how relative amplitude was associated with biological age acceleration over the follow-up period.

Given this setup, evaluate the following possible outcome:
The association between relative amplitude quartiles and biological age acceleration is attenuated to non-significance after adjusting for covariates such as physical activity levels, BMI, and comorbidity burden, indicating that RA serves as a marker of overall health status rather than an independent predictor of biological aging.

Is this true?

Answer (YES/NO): NO